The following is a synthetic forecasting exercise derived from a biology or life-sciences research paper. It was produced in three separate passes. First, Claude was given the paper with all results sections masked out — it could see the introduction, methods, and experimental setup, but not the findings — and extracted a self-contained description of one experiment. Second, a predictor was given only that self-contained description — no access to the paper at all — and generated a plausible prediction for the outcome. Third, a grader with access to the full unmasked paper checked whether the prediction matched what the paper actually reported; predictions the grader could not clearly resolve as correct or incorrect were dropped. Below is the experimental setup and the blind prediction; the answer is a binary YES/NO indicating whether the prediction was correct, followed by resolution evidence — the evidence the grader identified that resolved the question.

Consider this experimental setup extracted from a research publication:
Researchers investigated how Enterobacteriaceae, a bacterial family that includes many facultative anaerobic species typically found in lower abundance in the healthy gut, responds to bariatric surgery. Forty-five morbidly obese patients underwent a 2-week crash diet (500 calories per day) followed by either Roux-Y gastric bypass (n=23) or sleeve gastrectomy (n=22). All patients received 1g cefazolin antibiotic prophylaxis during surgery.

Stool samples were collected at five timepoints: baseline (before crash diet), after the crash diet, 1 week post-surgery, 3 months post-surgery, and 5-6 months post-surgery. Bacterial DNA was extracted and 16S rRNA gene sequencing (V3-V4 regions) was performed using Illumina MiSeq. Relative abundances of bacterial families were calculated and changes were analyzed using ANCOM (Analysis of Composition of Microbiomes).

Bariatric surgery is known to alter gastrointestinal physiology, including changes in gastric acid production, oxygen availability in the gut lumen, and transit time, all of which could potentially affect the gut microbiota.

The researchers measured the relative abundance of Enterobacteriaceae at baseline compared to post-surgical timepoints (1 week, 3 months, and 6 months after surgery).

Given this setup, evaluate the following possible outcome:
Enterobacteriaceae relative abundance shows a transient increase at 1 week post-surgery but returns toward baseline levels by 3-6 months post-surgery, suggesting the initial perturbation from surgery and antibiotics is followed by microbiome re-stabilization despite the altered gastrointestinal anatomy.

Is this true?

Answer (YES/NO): NO